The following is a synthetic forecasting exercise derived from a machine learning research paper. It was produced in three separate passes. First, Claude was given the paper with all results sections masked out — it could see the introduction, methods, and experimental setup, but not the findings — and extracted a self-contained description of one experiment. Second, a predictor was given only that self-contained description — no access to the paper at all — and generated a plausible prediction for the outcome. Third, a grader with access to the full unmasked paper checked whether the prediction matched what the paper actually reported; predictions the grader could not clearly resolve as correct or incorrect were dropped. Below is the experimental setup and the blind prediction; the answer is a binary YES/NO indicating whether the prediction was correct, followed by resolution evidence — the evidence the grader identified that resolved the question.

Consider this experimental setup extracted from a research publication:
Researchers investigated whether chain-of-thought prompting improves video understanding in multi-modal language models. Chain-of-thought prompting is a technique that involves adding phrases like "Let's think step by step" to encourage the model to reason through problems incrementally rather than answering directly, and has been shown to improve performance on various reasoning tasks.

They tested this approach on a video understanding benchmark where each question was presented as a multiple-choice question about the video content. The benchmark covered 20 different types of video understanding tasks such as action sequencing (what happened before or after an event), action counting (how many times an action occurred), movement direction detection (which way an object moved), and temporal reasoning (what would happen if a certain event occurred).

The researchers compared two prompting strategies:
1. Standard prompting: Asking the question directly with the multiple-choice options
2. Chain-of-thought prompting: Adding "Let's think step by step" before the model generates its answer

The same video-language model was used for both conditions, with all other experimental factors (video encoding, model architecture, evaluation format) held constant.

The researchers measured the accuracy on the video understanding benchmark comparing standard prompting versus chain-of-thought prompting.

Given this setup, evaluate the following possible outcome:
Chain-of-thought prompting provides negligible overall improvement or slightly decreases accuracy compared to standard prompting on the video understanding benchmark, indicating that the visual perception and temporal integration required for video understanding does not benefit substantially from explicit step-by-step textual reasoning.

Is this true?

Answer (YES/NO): YES